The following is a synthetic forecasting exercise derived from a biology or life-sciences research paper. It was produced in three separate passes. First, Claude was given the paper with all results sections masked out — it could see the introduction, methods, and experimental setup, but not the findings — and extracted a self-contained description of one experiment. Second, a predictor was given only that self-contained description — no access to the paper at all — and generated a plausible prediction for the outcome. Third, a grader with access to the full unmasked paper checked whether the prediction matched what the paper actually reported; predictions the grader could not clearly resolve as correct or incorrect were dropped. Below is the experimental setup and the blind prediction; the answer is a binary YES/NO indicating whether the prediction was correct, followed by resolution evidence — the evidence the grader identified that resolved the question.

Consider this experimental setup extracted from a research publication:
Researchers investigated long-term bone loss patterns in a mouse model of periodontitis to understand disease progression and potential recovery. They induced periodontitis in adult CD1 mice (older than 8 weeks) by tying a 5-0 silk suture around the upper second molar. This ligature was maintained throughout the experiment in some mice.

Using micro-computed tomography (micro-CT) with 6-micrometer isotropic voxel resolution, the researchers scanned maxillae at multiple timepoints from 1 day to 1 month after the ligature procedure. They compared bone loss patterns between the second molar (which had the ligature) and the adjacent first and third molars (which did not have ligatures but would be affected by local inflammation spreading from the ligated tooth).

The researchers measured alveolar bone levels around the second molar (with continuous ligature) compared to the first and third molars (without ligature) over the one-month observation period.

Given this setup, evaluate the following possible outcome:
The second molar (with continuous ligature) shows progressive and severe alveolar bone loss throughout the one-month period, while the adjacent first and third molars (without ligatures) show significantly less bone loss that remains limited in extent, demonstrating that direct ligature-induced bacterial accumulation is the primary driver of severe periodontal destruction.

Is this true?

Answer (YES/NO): NO